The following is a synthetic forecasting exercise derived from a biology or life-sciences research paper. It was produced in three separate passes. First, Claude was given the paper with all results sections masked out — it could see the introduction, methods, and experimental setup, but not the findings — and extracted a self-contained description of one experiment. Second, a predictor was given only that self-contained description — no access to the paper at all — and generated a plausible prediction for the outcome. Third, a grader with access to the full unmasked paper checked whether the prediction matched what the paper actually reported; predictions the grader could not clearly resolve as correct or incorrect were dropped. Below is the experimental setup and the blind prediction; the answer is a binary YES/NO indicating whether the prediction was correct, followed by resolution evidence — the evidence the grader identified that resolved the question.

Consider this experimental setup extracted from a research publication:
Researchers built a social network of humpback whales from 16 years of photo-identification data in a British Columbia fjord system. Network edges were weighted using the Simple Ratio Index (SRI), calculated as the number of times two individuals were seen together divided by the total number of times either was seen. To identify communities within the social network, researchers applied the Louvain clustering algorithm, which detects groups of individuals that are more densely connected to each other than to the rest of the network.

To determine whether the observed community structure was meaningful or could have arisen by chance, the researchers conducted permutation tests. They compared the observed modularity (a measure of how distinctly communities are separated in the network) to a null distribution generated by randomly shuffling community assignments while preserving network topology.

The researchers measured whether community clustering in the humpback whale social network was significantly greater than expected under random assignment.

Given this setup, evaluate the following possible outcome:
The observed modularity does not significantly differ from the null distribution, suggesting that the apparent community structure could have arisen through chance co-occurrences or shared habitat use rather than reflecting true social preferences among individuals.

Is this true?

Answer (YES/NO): NO